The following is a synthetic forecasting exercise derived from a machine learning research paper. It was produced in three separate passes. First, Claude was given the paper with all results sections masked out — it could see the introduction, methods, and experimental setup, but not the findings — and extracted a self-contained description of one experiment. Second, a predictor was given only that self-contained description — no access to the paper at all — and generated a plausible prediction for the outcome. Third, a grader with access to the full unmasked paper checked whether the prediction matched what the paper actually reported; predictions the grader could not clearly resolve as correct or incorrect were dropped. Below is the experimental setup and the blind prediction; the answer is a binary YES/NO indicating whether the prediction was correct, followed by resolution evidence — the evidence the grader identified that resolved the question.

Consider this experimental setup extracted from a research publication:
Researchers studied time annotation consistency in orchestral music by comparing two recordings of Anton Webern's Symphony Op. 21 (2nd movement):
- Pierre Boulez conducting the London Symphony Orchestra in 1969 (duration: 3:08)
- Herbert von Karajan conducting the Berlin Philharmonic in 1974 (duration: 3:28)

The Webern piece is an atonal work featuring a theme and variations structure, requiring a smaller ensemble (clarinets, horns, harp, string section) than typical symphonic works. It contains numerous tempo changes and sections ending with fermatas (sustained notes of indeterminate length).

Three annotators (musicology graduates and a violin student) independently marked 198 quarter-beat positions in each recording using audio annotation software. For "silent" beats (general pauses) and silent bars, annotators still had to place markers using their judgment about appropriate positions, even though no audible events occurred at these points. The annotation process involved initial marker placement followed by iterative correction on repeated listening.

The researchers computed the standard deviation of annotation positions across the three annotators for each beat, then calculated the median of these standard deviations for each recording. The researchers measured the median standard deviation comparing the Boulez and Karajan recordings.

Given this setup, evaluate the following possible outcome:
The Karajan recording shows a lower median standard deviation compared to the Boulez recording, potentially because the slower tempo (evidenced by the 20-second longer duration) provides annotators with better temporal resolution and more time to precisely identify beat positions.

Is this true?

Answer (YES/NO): NO